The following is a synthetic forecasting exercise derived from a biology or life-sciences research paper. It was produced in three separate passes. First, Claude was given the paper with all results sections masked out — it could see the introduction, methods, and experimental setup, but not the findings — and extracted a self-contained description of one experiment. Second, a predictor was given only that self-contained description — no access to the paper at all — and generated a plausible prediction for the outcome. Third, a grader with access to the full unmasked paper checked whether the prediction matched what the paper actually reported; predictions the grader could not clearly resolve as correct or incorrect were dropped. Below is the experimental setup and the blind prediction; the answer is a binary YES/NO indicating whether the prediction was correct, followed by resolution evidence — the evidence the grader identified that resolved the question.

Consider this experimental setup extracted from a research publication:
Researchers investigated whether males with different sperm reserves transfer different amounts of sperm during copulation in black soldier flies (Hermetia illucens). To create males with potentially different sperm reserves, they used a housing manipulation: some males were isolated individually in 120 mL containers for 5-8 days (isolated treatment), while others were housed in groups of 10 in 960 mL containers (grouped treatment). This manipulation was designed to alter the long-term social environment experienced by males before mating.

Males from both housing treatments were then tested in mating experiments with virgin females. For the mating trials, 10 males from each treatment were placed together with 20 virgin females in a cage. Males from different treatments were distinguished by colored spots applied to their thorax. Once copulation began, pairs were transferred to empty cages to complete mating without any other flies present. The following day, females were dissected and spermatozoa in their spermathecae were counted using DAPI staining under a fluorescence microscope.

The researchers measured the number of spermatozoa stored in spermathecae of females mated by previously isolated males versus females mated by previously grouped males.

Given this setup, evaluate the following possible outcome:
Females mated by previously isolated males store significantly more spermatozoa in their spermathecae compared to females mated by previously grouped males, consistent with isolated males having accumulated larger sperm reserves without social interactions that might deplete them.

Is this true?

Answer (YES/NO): NO